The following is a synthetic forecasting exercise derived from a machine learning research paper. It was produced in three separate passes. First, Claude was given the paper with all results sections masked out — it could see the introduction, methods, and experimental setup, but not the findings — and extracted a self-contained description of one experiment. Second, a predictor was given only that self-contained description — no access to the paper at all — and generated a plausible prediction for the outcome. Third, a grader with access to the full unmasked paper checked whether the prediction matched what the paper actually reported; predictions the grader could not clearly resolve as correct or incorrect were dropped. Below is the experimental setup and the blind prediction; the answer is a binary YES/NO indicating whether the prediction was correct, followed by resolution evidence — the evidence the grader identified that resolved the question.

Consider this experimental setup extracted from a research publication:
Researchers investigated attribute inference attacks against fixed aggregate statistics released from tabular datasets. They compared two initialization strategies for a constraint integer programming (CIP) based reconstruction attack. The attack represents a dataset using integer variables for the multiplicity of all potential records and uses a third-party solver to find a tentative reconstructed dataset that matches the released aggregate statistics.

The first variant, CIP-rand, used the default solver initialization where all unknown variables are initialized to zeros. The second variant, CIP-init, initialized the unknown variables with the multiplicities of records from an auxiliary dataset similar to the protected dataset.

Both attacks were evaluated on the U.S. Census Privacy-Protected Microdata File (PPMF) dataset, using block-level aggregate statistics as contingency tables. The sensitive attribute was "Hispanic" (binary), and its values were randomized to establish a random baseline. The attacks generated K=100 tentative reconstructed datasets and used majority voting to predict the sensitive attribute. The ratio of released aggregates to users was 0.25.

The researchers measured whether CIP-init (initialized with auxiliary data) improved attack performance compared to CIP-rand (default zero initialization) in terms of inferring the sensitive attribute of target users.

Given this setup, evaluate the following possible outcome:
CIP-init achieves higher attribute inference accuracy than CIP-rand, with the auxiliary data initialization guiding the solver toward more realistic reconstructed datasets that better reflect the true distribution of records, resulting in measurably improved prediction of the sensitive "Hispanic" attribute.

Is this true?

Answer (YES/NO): NO